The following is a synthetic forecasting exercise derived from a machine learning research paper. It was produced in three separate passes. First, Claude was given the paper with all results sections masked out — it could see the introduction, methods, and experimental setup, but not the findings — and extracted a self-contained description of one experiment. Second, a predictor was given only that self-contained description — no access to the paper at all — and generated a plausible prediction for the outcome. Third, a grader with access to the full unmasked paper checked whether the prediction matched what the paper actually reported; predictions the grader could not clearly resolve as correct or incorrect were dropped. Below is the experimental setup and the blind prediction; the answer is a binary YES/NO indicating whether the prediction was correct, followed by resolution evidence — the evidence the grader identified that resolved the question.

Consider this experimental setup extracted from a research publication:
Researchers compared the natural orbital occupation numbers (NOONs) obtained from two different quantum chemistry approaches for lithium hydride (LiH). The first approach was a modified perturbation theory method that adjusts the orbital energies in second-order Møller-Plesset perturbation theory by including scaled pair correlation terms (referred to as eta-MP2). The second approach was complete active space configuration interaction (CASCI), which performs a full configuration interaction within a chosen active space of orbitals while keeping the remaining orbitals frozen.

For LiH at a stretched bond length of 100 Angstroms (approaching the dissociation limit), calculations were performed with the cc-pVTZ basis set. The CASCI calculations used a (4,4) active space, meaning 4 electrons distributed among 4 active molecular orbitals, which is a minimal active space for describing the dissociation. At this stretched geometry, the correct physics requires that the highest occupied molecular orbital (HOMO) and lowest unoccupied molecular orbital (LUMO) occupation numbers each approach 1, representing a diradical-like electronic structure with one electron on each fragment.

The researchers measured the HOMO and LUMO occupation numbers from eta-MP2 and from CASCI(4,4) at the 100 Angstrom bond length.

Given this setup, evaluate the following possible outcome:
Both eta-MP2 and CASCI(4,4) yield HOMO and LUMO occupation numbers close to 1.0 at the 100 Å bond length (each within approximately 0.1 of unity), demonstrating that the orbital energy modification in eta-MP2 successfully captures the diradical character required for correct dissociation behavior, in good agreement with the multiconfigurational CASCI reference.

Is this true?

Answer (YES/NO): YES